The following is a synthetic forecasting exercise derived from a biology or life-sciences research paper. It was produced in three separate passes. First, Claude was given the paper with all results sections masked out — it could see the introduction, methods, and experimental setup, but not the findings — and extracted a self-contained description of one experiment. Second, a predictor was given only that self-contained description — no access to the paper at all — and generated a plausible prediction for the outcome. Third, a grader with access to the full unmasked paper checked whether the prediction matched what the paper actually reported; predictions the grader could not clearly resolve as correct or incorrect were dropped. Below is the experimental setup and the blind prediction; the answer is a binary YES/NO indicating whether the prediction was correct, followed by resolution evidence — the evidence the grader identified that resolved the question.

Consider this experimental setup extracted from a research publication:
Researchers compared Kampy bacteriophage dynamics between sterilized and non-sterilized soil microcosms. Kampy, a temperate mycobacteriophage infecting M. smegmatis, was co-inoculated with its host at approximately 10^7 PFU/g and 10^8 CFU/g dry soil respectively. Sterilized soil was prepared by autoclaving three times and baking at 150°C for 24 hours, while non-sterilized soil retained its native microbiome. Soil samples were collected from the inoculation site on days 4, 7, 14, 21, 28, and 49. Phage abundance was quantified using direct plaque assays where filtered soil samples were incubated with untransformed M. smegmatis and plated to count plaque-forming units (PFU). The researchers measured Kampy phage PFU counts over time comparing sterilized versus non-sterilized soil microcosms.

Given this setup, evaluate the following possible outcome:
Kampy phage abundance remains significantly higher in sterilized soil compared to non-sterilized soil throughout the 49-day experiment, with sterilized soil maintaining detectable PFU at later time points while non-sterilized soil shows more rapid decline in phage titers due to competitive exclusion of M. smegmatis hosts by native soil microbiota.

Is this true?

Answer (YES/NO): NO